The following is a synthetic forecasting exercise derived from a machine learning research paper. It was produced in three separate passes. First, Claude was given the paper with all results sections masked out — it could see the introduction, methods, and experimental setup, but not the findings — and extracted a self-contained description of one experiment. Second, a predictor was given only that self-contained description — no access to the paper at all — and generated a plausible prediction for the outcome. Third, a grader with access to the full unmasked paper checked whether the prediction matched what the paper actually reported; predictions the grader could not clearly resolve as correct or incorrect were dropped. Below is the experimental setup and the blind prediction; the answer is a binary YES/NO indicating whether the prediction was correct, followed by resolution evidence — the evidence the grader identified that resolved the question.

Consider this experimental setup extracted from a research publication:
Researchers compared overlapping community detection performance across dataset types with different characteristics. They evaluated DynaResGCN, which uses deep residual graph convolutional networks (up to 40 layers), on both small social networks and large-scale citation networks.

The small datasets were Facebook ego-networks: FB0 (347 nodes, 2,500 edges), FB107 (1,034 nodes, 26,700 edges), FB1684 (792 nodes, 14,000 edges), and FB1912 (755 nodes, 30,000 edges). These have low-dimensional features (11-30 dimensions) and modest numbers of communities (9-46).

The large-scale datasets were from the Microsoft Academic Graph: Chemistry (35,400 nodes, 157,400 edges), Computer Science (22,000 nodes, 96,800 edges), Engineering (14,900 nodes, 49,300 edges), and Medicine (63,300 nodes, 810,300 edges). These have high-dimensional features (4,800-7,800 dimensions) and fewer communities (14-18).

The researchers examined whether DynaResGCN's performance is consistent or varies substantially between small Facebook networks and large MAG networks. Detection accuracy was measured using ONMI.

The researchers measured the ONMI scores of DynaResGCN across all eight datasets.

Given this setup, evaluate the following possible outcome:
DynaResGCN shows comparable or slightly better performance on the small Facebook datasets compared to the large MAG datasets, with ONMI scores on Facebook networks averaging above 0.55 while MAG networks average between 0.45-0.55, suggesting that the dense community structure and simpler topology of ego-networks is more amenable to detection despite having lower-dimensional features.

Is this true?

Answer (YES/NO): NO